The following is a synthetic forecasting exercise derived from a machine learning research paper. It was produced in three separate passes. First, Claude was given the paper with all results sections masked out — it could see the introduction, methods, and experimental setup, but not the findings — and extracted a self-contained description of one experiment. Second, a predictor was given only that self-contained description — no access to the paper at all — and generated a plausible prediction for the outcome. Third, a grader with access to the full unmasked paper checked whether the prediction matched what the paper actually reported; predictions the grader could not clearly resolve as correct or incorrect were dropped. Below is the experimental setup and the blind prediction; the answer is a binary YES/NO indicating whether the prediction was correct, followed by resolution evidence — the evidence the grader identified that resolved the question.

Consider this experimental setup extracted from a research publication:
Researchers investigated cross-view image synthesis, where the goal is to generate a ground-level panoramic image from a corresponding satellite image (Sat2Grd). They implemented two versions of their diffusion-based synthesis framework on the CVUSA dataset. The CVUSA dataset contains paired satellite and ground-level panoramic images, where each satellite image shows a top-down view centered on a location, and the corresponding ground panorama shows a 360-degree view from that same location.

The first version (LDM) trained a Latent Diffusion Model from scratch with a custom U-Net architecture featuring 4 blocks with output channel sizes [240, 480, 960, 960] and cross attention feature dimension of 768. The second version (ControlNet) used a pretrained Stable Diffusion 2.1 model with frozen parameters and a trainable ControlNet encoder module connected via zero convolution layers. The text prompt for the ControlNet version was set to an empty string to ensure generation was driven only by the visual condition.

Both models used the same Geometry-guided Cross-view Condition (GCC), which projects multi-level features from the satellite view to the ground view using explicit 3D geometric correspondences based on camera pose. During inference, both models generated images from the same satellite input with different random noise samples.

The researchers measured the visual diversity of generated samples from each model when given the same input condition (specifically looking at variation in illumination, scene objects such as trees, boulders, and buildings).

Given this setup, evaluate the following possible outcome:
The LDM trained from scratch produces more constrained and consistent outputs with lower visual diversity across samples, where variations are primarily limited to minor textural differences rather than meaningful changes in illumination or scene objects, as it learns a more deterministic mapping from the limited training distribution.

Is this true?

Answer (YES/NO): NO